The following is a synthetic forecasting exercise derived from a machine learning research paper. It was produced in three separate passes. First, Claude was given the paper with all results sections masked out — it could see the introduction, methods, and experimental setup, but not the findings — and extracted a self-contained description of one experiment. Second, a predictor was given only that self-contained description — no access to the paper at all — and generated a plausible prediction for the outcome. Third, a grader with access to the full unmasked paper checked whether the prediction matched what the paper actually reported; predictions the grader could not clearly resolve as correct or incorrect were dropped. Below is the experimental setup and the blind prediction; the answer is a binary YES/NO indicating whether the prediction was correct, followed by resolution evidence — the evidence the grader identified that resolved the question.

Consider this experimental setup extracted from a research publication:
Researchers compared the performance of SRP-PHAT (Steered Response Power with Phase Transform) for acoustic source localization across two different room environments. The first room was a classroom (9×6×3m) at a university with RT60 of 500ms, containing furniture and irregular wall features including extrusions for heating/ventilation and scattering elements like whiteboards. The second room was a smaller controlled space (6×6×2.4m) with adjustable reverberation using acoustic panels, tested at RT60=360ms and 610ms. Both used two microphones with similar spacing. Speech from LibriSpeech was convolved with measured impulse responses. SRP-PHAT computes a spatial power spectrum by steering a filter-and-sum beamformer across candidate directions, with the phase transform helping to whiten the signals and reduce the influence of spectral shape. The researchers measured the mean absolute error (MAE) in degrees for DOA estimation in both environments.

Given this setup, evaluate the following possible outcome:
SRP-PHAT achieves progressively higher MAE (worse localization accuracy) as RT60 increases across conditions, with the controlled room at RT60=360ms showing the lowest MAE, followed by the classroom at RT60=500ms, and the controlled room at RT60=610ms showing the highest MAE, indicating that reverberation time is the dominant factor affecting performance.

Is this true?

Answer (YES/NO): NO